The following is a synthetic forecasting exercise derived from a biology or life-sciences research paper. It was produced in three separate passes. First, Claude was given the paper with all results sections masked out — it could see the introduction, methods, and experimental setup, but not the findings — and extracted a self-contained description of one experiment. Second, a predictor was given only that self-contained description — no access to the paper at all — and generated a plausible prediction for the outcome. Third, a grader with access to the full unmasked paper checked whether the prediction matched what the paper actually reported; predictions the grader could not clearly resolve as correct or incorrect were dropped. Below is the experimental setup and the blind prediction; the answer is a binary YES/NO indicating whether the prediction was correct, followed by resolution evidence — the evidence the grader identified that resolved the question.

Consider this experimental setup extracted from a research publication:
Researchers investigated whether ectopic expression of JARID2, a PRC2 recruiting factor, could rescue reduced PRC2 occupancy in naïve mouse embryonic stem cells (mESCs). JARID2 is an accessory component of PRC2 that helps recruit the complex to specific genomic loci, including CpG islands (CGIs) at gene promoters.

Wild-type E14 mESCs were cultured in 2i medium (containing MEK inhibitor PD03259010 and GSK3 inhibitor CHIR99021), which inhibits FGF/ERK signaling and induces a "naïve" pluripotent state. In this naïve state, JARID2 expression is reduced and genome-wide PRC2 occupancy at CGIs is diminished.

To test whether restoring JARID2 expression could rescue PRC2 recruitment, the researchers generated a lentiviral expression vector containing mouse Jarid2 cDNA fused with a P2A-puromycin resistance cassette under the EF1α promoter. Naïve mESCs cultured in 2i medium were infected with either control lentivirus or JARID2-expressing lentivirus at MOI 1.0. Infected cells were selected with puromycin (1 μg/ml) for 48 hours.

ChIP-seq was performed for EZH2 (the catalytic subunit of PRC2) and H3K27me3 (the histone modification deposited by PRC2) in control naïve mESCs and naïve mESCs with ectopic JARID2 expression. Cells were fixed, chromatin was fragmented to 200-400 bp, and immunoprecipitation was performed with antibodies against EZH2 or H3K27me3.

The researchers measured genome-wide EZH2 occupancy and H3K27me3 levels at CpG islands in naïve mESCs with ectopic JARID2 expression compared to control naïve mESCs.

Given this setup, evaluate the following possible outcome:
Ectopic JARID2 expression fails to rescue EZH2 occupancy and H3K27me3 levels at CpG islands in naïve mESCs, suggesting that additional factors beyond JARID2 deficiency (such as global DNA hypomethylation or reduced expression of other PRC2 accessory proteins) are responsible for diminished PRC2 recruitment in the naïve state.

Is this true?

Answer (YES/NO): NO